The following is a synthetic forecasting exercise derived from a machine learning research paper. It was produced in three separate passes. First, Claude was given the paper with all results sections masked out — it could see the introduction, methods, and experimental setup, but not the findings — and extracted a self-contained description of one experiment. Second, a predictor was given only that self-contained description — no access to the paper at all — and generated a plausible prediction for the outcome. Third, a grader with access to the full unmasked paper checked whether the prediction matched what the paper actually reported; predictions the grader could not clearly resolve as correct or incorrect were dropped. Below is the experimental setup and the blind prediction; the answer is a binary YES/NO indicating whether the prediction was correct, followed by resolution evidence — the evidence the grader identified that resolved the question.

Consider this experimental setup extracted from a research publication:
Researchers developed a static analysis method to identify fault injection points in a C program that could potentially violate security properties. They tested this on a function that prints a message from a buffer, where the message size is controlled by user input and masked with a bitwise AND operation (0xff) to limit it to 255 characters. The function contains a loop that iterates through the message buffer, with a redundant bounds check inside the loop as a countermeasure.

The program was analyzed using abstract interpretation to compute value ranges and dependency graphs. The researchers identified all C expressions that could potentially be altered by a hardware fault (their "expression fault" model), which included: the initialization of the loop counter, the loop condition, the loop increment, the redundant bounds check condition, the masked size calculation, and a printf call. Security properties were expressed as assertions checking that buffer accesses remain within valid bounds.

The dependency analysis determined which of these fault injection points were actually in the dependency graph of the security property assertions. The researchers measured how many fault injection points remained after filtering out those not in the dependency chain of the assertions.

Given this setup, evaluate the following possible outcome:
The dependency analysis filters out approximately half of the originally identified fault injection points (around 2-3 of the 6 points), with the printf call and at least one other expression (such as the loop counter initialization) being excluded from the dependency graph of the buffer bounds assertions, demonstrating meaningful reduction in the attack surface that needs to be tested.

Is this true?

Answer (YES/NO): NO